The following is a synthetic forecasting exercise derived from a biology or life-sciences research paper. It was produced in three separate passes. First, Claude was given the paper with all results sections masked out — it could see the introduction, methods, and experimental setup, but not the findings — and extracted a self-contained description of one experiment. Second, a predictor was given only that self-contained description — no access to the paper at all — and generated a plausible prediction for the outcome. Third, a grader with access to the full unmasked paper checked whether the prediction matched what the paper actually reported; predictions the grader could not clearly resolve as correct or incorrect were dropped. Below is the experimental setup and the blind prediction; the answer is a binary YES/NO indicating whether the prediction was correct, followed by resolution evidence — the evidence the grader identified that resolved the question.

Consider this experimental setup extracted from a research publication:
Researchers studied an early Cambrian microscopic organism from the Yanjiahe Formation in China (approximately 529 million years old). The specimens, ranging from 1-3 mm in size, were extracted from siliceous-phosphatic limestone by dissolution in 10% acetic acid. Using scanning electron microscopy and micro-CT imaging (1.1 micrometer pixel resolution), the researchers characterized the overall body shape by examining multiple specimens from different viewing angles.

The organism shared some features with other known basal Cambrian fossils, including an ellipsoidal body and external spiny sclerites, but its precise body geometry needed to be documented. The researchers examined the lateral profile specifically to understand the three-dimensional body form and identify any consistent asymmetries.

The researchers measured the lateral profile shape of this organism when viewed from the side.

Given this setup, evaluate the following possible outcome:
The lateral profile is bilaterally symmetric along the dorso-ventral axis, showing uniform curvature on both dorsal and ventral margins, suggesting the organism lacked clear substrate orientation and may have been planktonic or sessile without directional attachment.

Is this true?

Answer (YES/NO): NO